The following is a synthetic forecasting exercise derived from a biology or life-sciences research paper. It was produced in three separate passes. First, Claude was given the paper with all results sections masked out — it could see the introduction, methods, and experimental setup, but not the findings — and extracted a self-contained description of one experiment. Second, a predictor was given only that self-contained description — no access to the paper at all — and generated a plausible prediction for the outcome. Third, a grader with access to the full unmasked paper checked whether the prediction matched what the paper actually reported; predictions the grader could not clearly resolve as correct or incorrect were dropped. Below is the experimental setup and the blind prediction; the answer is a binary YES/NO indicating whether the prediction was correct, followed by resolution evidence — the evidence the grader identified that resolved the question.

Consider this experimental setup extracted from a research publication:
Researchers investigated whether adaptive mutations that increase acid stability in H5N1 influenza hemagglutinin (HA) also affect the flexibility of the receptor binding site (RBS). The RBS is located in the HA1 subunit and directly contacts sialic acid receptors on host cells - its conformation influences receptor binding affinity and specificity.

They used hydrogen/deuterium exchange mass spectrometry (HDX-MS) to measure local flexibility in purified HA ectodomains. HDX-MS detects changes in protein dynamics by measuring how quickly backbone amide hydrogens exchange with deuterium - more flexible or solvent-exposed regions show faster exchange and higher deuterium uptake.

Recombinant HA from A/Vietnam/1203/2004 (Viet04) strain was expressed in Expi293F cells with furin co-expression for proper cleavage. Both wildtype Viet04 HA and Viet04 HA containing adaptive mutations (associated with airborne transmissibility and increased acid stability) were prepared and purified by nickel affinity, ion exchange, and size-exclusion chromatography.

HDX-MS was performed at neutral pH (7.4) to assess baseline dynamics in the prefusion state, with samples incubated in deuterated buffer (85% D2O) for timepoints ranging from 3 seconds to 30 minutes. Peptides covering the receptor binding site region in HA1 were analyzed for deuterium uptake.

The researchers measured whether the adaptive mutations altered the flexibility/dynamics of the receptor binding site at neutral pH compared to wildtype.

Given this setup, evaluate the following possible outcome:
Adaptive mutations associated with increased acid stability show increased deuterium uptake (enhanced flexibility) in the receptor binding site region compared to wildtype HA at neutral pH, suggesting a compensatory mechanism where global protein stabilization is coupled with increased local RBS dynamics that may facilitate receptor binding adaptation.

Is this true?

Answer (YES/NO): YES